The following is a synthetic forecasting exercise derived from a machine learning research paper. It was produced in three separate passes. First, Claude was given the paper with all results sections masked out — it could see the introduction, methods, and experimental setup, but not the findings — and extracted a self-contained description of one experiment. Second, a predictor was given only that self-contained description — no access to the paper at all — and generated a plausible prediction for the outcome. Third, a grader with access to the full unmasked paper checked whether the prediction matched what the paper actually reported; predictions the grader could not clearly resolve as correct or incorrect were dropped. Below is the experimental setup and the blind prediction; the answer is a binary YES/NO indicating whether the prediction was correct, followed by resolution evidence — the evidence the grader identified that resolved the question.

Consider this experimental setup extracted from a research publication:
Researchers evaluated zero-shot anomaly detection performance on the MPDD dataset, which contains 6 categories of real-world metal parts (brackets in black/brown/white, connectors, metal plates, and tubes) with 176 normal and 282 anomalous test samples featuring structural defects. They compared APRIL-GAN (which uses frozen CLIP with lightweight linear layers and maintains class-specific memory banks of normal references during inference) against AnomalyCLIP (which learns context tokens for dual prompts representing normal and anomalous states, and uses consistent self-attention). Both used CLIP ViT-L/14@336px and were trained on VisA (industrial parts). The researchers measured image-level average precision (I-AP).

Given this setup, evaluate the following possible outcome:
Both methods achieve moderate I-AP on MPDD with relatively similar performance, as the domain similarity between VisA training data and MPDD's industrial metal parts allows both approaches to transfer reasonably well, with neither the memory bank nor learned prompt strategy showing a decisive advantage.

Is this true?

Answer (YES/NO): NO